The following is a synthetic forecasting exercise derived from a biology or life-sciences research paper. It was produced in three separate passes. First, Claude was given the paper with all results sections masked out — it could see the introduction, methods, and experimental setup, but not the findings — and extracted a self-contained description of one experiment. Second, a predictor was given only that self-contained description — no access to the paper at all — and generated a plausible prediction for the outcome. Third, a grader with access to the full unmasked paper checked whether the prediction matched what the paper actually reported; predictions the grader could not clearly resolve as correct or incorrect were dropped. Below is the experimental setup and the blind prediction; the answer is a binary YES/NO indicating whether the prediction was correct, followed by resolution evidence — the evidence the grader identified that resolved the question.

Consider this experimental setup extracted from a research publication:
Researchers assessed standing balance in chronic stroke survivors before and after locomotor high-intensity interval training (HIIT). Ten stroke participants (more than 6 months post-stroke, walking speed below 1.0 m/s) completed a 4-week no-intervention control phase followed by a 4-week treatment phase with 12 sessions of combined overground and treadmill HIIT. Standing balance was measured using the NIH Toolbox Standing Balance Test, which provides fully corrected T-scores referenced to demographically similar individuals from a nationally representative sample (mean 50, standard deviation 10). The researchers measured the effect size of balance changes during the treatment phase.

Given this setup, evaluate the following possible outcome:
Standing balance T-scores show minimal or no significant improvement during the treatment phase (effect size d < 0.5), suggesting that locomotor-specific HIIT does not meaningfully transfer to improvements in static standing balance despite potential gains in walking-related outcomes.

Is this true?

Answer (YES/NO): NO